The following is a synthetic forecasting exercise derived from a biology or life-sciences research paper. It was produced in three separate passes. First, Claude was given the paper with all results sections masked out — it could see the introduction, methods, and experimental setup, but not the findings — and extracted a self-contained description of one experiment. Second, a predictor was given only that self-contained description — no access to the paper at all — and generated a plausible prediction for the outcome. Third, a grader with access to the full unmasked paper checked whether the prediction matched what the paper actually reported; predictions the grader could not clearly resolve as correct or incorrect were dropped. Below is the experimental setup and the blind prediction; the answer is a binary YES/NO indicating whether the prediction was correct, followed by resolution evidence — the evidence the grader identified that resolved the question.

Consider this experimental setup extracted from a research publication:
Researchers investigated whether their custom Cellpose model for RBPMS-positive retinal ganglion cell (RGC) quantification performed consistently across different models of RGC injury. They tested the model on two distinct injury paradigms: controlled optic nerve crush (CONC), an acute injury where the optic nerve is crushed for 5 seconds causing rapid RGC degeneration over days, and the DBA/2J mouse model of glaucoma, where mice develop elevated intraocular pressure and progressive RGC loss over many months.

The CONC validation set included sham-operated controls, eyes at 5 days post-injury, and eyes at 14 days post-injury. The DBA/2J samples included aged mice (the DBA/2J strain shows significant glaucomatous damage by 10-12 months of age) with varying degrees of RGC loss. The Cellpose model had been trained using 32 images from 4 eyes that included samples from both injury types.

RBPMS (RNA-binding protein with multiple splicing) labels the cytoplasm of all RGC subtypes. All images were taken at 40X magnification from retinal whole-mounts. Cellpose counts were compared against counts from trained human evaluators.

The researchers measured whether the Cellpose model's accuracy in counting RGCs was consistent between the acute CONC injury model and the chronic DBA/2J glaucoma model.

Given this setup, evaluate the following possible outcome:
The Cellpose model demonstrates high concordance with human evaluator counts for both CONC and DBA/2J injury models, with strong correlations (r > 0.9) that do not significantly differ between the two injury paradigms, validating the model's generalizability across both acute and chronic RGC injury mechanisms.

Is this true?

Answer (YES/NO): YES